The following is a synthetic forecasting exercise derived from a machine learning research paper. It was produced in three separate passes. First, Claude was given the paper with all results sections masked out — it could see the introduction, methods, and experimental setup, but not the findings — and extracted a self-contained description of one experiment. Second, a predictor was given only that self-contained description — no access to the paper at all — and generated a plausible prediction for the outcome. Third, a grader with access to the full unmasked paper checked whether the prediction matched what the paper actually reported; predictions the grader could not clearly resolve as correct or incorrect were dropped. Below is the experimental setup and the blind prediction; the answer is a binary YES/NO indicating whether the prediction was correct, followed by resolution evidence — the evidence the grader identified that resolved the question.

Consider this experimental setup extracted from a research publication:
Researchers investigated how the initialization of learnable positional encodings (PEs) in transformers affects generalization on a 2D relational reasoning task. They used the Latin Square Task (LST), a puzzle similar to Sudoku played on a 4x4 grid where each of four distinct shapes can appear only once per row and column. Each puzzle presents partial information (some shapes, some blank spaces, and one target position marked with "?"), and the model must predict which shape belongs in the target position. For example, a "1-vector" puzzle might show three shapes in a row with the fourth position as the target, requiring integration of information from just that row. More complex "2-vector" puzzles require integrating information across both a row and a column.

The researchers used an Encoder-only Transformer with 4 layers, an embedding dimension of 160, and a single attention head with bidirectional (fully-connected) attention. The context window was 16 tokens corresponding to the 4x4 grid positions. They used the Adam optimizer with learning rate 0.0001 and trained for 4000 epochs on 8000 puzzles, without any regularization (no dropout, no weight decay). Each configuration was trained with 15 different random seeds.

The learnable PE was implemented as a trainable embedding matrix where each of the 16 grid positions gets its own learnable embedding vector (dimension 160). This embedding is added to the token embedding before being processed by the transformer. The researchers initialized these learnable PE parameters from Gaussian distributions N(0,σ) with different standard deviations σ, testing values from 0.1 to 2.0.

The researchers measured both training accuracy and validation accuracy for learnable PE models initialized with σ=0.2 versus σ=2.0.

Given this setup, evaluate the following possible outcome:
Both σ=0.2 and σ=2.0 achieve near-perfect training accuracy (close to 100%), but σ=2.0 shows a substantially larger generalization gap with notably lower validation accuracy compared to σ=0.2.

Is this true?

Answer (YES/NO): YES